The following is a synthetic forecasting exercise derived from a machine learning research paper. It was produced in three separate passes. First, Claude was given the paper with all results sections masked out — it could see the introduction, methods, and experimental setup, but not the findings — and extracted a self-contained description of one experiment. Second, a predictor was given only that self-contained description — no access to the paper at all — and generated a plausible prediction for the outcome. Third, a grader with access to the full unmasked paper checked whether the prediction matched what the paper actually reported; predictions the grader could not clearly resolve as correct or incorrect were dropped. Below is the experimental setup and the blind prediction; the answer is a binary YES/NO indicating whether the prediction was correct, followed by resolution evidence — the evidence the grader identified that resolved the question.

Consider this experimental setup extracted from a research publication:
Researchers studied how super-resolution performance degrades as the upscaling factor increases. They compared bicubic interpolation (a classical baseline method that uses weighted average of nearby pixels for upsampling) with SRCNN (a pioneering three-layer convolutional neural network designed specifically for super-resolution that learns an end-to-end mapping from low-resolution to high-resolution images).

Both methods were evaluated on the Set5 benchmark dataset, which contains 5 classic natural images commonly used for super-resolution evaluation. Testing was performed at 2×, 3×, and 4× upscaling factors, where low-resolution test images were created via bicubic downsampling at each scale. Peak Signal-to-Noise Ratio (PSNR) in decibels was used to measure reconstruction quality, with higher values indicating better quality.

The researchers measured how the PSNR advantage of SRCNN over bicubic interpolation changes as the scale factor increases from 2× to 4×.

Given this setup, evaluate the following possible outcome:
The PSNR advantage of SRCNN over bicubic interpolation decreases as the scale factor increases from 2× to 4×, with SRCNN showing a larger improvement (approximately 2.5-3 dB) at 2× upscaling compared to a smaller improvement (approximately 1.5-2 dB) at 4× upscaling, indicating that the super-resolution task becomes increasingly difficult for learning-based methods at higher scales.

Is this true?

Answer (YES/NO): NO